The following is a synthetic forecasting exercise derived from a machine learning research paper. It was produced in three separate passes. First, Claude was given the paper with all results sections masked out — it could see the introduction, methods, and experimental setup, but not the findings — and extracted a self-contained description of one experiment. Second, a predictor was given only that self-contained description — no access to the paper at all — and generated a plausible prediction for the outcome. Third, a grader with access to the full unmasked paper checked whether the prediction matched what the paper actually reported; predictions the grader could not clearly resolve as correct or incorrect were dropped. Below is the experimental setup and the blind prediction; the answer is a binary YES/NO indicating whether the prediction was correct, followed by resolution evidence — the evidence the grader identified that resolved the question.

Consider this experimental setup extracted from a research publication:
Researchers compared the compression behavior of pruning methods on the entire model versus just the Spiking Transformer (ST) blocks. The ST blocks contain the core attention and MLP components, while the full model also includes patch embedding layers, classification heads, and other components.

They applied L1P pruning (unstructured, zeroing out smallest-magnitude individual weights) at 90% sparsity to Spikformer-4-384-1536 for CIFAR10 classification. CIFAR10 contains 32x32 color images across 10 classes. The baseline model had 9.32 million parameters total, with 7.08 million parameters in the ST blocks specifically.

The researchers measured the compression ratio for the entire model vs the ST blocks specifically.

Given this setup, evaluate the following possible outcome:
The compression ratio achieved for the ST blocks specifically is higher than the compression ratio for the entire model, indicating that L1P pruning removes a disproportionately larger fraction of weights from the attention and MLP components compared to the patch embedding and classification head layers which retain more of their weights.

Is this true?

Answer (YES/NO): YES